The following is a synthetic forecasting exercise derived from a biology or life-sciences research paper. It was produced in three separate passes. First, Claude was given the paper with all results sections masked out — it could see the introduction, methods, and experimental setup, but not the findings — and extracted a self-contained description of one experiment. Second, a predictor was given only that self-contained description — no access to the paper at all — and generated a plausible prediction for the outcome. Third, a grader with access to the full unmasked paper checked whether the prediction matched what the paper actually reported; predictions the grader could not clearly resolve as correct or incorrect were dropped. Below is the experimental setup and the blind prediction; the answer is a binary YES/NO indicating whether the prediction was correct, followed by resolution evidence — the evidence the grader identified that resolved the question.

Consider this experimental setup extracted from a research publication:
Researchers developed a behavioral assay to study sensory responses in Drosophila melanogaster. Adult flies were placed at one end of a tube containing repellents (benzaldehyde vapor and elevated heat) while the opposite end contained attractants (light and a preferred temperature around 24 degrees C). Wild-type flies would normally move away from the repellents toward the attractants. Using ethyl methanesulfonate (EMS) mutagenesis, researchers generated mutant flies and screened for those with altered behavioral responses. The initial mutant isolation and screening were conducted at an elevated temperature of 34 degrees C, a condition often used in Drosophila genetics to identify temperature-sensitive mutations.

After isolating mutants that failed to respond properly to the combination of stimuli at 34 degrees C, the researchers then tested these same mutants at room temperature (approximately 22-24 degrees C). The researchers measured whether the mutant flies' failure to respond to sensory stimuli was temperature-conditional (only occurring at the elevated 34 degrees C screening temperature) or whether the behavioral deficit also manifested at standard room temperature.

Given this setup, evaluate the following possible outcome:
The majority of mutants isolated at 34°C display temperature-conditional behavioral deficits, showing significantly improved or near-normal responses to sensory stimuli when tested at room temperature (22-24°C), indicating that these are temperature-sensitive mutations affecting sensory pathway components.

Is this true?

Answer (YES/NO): NO